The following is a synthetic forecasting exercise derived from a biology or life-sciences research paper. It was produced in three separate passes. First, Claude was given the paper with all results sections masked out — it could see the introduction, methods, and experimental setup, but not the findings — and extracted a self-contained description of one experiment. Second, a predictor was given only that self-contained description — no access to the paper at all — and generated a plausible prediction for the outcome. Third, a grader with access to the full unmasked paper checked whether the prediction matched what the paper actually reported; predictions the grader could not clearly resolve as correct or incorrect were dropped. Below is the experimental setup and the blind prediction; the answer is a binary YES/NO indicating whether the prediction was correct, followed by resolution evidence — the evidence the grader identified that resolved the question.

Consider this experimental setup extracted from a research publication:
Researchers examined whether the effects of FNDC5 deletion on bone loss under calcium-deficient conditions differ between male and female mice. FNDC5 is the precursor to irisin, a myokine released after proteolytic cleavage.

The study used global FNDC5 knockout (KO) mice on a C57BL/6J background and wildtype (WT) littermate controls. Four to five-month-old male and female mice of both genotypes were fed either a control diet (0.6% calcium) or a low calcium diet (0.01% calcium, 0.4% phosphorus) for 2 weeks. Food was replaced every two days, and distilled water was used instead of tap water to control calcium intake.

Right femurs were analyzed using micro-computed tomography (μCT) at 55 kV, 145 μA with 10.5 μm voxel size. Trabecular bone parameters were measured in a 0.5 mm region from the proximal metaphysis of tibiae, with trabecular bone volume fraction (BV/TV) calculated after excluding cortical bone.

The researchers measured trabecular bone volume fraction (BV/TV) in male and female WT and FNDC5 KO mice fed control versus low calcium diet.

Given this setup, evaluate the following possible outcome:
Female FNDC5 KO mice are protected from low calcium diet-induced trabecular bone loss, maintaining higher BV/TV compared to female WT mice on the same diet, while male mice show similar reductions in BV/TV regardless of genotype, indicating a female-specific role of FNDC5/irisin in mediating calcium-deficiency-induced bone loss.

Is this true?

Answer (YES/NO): NO